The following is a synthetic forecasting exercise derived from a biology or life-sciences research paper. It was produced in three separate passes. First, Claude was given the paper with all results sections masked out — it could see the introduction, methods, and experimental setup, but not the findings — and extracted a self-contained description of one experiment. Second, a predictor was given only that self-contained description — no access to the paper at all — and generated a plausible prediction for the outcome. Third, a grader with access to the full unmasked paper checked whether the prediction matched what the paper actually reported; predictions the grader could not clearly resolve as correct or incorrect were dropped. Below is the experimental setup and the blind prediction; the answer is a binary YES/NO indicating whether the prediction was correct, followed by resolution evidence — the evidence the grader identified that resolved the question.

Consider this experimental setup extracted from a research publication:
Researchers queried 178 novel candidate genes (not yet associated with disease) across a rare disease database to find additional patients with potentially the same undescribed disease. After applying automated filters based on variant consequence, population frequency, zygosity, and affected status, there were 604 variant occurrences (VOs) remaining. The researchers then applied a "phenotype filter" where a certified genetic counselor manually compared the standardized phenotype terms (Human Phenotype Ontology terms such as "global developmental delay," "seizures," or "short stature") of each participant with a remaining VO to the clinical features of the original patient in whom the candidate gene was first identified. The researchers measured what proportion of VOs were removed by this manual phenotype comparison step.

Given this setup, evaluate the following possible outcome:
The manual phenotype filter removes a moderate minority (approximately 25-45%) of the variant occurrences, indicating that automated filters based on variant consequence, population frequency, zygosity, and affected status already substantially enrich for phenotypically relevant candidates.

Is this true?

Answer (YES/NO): NO